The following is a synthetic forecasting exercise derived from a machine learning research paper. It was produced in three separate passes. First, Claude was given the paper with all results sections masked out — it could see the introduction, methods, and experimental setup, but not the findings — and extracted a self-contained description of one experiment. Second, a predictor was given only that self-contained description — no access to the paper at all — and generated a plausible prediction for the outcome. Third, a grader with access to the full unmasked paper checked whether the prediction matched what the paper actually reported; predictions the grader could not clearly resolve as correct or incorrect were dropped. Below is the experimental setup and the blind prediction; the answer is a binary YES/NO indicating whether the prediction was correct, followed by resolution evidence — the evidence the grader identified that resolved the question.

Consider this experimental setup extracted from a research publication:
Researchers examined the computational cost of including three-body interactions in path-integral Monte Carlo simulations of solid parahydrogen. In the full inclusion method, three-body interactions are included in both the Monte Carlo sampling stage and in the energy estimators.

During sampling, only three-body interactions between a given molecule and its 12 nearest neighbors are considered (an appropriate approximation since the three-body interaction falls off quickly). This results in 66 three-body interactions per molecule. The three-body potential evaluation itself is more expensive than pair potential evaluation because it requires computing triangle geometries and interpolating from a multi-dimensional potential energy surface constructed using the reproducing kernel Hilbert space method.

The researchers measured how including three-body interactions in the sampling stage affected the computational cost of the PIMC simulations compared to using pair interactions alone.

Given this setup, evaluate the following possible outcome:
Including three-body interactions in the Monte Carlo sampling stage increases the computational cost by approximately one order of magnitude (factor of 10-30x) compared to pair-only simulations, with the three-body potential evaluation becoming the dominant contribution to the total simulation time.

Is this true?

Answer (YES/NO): NO